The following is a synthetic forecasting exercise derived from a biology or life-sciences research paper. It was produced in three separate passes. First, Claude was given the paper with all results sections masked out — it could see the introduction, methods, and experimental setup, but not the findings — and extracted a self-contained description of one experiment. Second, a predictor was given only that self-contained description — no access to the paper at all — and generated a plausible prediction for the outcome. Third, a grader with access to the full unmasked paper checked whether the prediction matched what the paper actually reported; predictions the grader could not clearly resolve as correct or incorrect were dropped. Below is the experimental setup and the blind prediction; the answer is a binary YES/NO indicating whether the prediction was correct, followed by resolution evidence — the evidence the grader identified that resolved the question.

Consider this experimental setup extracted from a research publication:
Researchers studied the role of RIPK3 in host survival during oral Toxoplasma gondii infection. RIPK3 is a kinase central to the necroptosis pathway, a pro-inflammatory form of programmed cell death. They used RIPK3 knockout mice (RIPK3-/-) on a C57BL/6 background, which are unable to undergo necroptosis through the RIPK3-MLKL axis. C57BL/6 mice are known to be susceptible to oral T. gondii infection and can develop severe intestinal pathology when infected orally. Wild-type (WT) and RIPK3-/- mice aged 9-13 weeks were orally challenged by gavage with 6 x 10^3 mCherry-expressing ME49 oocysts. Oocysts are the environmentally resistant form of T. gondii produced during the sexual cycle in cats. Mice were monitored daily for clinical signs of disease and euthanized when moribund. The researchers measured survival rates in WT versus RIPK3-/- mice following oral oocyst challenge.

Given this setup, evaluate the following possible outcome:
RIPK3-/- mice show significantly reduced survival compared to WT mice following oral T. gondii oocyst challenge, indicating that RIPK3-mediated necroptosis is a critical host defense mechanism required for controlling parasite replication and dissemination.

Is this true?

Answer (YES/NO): NO